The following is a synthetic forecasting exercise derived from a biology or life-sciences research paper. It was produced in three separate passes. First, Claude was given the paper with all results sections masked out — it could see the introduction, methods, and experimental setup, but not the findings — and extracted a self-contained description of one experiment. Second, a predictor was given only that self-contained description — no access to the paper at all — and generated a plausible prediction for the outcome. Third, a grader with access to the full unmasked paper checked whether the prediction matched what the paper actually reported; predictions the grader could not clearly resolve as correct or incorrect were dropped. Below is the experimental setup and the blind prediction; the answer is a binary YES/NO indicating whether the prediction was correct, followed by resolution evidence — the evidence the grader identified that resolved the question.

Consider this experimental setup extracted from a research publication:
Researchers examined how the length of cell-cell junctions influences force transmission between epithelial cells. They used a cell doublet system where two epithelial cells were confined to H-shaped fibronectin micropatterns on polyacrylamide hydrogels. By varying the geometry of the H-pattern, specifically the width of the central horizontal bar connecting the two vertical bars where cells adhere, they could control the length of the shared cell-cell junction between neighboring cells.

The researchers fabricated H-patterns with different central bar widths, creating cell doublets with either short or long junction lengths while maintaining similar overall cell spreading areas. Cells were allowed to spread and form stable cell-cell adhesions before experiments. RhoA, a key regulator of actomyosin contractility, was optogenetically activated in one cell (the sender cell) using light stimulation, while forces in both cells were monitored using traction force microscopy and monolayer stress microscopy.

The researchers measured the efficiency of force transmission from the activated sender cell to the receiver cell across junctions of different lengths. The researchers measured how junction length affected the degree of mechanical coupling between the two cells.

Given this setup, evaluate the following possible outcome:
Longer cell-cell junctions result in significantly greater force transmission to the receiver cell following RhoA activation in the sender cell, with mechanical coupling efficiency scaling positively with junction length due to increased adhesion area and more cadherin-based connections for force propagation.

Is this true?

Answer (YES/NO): NO